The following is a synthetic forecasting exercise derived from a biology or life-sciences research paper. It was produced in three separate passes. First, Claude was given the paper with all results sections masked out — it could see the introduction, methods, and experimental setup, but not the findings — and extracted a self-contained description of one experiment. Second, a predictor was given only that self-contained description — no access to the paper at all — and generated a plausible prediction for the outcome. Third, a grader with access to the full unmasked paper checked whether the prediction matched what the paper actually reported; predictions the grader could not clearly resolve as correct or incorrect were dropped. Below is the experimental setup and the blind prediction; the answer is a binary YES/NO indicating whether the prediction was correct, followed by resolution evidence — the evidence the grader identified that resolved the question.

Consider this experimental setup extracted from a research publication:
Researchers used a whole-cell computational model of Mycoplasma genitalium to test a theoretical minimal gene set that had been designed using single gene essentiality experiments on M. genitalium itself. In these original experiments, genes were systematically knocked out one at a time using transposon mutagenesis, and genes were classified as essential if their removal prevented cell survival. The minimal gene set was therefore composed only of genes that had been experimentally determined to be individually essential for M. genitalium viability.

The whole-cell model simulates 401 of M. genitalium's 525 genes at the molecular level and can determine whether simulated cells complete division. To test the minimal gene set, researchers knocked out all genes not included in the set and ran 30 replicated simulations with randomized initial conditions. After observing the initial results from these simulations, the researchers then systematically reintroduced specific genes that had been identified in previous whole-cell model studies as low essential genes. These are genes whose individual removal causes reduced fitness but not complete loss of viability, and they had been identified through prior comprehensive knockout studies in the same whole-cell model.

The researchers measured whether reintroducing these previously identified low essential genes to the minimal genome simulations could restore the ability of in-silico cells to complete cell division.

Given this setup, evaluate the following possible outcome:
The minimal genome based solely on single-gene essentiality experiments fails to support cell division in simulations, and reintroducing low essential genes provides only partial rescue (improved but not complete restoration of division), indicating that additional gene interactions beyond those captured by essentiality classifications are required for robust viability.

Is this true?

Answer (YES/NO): NO